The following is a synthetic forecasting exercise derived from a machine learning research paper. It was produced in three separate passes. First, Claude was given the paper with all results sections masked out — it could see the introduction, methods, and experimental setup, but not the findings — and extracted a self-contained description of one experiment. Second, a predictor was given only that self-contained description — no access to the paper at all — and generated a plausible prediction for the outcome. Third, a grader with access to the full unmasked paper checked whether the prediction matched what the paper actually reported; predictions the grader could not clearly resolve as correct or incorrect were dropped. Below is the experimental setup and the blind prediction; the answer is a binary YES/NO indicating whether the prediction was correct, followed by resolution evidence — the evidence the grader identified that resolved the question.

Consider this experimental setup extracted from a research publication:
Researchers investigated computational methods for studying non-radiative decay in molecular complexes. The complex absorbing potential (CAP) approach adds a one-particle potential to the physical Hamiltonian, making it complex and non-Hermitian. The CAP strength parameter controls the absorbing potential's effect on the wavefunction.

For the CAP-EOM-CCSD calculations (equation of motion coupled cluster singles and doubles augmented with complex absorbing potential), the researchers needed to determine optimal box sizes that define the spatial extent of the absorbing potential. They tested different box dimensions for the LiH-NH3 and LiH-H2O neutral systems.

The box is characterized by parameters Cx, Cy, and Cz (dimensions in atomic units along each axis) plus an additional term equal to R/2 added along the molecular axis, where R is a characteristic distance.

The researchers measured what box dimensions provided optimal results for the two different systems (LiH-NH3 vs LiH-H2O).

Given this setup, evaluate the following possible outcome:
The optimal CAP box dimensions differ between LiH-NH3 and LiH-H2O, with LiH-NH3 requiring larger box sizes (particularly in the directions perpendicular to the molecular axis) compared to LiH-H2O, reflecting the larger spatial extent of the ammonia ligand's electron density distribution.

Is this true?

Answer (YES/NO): NO